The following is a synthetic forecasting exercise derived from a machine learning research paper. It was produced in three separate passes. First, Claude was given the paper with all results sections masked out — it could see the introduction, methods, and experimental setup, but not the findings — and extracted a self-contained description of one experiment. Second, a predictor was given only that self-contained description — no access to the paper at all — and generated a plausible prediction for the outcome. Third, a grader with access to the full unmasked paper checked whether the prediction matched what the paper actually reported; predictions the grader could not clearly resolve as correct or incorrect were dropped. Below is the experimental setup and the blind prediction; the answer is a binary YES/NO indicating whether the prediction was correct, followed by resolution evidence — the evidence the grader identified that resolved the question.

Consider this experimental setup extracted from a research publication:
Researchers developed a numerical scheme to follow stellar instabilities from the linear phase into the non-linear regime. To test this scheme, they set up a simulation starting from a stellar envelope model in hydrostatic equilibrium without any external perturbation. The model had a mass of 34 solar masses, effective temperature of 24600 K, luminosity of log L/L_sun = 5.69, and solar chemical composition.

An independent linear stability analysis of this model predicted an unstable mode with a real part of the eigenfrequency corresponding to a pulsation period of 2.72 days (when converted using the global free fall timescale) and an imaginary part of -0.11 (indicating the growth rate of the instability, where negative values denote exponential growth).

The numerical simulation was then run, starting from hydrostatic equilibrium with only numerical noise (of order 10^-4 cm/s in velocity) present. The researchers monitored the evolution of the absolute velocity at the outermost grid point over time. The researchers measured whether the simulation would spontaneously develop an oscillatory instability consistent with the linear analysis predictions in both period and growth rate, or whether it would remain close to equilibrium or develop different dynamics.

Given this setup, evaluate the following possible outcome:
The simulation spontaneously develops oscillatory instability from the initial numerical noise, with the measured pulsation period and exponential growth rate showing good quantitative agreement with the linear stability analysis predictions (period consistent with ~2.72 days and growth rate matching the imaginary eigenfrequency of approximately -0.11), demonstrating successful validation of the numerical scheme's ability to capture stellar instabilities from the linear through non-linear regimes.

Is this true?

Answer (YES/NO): YES